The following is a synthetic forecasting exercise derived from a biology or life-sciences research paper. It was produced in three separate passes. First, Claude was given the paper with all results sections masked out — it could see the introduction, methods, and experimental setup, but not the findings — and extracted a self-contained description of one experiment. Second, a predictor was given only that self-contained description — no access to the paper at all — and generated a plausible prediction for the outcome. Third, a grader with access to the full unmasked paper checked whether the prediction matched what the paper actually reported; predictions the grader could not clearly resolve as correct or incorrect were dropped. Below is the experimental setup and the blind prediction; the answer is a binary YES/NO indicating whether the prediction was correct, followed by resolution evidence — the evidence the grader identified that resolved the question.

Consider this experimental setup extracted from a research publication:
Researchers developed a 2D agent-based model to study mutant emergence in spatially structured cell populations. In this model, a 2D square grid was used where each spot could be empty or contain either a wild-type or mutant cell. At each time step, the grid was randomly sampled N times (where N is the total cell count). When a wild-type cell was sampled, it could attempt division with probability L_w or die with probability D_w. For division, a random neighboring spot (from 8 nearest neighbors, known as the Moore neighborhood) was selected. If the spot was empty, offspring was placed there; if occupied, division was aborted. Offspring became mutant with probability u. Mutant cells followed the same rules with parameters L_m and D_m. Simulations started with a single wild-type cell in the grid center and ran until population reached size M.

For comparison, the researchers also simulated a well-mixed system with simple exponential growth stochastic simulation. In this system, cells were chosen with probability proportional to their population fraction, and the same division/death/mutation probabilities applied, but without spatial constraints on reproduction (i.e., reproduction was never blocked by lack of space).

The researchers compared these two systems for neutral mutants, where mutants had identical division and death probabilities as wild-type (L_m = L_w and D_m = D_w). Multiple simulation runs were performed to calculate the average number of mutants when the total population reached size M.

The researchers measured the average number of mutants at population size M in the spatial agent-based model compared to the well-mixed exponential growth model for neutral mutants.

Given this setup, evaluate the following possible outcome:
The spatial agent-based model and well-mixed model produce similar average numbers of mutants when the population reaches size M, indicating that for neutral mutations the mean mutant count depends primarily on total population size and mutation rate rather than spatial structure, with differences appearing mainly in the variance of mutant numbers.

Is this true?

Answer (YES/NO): NO